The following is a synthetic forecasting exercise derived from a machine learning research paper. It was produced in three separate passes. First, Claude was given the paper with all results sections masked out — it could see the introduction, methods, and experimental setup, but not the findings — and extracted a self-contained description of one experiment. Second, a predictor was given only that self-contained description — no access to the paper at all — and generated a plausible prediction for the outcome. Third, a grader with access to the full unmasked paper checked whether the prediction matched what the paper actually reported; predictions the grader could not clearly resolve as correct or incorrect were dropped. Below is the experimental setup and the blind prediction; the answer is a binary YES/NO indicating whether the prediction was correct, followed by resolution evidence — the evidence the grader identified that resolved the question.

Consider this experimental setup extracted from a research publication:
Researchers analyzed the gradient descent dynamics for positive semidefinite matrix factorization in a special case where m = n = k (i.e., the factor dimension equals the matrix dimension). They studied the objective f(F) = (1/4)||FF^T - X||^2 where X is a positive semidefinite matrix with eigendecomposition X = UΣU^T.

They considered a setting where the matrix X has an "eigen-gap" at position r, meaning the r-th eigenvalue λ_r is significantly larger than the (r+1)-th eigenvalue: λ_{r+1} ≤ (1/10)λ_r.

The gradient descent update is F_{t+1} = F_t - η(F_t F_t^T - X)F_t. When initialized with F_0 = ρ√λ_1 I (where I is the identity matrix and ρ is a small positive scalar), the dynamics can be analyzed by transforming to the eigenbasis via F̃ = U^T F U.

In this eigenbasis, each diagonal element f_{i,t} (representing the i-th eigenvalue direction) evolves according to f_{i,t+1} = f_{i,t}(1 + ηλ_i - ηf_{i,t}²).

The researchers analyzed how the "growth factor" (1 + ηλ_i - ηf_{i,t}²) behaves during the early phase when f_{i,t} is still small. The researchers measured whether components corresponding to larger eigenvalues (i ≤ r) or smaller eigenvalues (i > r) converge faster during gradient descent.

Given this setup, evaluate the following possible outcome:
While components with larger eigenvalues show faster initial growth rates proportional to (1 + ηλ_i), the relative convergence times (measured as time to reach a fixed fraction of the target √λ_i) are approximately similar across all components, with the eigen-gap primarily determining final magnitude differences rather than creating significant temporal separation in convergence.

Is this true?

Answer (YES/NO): NO